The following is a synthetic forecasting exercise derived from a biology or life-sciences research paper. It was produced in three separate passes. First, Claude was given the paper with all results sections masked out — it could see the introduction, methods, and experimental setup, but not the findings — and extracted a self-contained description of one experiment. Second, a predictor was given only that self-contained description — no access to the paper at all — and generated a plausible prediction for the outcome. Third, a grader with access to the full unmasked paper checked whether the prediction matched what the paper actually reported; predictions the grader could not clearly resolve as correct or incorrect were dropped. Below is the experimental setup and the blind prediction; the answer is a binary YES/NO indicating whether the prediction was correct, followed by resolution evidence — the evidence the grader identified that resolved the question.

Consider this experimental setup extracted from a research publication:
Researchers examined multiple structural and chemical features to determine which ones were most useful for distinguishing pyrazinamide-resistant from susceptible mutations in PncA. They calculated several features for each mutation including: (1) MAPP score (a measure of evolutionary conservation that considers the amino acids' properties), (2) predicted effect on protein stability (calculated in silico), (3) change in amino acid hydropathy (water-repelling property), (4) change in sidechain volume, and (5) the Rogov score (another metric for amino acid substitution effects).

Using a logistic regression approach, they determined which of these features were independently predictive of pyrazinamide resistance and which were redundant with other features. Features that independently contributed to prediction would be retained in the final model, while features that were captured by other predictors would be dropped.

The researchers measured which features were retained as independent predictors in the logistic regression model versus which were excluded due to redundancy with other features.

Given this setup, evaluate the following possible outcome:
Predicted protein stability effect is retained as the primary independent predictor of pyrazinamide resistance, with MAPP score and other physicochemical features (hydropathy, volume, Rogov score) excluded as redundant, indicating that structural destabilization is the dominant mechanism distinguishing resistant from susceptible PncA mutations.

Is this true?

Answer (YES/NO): NO